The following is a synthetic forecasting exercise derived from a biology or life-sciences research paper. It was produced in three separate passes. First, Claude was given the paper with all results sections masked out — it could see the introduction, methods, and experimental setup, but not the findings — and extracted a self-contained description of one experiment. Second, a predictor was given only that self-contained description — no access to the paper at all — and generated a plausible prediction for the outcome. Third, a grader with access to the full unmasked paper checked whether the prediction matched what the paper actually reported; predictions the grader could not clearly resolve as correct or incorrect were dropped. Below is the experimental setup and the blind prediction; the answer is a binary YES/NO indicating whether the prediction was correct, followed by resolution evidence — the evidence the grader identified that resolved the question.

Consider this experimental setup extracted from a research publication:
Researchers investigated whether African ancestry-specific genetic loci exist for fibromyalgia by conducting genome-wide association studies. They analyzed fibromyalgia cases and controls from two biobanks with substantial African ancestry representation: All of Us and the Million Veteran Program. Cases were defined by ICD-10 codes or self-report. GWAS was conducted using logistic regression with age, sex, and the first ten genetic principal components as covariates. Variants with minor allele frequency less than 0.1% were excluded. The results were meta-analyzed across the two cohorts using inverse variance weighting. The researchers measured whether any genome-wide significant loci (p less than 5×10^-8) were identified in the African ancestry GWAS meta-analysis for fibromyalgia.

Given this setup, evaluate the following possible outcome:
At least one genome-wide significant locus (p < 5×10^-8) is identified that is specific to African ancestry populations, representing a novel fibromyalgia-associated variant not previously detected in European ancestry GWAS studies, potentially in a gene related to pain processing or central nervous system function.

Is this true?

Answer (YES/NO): NO